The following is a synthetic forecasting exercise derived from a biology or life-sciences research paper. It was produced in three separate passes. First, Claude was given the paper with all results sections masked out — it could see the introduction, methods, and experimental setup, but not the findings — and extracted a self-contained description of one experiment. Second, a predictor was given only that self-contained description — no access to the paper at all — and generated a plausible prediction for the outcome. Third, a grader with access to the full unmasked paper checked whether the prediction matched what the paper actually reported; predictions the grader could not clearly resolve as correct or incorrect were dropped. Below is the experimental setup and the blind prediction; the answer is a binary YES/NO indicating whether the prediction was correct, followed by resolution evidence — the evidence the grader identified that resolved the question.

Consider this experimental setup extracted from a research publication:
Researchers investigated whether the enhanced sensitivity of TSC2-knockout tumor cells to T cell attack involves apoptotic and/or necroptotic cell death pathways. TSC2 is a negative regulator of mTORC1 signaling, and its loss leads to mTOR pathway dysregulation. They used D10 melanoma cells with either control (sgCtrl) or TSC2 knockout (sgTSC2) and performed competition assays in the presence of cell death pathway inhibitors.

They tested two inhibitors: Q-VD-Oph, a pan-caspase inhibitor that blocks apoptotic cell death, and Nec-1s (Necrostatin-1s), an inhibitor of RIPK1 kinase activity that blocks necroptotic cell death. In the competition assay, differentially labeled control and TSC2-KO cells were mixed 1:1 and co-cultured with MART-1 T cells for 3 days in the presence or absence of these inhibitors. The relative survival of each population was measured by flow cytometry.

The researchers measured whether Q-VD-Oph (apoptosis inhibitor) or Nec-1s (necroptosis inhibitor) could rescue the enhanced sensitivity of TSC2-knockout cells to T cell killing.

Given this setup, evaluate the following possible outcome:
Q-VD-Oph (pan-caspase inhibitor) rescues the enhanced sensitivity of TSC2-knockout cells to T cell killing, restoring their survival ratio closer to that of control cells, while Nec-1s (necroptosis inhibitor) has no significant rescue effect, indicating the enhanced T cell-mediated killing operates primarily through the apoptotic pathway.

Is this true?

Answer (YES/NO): NO